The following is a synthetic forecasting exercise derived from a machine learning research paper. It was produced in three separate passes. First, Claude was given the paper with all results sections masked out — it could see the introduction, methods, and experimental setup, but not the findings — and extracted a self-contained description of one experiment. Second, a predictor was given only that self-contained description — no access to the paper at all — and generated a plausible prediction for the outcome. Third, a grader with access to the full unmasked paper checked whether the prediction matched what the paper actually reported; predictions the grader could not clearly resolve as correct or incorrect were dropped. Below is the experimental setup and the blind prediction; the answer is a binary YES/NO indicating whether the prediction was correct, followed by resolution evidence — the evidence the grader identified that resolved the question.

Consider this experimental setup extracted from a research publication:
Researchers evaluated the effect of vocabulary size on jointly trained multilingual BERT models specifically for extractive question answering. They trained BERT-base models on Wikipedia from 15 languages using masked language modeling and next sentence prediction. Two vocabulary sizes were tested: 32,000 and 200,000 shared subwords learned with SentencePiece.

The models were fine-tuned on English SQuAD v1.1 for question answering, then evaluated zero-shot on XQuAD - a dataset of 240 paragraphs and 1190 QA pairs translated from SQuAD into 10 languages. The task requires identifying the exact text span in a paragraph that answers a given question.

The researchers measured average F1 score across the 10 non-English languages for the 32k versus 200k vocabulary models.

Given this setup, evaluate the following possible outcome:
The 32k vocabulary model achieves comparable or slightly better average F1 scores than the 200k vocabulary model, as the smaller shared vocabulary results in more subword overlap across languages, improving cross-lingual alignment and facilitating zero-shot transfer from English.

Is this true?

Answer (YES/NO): NO